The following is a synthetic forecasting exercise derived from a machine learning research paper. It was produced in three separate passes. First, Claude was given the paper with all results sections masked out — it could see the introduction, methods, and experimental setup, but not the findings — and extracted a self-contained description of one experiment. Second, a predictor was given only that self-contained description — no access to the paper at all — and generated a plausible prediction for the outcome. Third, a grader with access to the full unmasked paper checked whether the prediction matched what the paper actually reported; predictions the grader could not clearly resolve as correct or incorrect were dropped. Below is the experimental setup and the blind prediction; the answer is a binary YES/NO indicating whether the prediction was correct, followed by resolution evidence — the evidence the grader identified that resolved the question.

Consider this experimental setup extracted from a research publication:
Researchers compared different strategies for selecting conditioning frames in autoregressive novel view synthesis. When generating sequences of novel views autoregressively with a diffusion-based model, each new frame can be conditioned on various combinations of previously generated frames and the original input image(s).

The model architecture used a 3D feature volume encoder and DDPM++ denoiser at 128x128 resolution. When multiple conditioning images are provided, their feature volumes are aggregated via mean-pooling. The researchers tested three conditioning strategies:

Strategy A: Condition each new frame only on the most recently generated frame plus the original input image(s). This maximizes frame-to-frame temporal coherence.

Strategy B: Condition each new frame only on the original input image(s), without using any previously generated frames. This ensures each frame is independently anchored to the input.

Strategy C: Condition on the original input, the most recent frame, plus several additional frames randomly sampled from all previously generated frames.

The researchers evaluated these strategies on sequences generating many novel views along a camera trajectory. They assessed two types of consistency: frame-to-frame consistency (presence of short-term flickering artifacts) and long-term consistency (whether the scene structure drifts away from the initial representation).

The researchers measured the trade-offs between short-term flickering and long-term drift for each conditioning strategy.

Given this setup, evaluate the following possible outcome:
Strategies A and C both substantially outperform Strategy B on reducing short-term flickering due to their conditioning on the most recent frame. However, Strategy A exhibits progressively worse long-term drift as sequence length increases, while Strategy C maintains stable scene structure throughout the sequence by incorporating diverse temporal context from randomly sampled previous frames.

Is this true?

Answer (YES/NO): NO